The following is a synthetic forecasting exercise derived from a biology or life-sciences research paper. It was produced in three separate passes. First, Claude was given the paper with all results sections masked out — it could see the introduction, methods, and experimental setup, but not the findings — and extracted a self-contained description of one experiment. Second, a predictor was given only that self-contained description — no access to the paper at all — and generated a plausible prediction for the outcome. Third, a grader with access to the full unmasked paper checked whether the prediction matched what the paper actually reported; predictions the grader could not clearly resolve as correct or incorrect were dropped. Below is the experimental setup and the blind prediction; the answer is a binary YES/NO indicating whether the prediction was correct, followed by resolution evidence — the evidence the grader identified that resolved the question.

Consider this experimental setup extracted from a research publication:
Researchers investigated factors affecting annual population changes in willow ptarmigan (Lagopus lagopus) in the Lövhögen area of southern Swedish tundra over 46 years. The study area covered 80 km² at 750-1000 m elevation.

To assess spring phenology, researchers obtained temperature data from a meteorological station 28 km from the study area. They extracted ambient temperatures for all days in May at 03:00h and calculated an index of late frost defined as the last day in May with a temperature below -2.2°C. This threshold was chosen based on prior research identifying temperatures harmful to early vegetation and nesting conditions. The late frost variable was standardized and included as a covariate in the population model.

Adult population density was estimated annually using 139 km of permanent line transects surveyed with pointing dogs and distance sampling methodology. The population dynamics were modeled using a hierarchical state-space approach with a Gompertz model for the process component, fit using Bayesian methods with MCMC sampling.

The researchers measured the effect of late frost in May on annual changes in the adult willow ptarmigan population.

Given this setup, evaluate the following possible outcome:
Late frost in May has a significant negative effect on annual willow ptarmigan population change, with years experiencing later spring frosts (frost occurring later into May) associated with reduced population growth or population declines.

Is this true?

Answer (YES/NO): YES